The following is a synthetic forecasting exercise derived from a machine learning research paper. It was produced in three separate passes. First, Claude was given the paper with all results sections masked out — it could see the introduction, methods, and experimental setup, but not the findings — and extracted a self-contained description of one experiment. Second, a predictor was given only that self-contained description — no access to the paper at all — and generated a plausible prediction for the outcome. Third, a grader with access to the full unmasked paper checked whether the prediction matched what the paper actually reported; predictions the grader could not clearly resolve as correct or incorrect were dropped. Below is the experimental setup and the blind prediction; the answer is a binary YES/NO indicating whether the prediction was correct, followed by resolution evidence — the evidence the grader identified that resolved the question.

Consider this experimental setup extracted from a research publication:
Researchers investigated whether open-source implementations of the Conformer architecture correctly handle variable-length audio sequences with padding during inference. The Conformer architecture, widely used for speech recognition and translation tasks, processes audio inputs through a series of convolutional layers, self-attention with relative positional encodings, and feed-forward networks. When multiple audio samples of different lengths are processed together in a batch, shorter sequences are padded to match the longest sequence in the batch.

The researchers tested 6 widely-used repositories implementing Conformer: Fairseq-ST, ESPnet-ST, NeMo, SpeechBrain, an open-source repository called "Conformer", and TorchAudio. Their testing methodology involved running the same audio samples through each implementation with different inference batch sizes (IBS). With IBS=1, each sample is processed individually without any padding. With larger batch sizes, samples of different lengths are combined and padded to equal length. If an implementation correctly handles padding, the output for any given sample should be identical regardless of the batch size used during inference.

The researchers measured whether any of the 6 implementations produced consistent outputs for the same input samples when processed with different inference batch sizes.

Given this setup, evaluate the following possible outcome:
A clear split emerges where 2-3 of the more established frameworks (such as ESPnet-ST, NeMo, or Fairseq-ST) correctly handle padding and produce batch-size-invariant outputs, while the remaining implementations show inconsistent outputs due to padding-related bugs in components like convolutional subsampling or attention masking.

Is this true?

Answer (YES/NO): NO